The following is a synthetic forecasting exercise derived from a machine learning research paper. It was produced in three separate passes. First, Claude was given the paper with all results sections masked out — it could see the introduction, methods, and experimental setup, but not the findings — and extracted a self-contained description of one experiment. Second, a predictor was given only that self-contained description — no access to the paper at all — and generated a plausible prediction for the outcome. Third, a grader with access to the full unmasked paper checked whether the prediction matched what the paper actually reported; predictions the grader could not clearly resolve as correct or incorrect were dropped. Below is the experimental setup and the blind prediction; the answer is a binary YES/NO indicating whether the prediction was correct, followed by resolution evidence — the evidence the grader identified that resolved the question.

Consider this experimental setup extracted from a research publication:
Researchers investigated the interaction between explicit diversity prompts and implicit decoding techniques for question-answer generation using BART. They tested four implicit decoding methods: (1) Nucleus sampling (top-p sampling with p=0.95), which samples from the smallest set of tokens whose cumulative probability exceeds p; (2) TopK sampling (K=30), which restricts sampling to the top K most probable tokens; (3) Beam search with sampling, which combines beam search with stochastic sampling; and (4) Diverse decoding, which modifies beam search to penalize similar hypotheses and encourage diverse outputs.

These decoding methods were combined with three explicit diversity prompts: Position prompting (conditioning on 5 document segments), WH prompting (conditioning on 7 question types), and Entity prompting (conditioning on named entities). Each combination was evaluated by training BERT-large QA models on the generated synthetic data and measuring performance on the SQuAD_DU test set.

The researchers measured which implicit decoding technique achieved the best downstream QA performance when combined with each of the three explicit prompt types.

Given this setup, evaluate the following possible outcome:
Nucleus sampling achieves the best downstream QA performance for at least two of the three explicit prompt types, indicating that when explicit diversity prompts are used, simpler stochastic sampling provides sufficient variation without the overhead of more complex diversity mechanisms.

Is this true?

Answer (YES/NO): NO